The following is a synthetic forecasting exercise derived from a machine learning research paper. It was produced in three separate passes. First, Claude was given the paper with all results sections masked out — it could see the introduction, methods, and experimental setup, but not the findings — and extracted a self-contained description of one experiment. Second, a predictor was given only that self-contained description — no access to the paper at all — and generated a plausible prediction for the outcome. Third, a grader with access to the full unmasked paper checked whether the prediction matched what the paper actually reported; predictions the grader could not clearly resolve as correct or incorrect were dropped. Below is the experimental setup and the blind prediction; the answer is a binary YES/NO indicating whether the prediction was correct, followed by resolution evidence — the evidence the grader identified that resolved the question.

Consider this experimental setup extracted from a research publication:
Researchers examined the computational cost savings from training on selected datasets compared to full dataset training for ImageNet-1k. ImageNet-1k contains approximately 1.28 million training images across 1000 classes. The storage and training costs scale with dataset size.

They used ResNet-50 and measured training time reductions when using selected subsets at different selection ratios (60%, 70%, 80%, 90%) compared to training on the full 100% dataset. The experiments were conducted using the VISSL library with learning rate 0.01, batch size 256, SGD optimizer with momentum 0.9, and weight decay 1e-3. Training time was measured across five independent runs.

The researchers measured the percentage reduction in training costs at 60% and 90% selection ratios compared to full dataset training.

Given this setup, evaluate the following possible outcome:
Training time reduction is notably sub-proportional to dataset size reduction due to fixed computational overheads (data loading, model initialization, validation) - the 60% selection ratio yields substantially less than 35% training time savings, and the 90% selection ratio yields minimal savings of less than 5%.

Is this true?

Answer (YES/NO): NO